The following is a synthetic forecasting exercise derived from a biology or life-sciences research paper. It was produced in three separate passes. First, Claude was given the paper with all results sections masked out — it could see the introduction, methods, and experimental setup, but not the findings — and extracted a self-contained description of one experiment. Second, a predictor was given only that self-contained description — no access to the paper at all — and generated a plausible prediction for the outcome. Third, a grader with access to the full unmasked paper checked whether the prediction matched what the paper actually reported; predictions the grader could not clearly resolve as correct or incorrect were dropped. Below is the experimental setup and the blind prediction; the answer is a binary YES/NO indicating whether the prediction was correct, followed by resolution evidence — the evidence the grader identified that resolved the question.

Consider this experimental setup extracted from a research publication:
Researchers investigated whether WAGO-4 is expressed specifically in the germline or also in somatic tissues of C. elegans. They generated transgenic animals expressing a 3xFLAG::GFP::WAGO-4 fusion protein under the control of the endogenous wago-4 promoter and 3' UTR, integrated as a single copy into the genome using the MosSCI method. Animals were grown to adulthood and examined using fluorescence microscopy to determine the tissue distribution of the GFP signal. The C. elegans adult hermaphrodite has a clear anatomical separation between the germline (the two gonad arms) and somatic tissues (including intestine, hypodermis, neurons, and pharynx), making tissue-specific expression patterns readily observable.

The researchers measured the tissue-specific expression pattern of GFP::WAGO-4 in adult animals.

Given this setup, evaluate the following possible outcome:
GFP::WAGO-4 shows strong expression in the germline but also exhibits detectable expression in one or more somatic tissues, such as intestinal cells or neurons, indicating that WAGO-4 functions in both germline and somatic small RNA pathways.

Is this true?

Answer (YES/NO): NO